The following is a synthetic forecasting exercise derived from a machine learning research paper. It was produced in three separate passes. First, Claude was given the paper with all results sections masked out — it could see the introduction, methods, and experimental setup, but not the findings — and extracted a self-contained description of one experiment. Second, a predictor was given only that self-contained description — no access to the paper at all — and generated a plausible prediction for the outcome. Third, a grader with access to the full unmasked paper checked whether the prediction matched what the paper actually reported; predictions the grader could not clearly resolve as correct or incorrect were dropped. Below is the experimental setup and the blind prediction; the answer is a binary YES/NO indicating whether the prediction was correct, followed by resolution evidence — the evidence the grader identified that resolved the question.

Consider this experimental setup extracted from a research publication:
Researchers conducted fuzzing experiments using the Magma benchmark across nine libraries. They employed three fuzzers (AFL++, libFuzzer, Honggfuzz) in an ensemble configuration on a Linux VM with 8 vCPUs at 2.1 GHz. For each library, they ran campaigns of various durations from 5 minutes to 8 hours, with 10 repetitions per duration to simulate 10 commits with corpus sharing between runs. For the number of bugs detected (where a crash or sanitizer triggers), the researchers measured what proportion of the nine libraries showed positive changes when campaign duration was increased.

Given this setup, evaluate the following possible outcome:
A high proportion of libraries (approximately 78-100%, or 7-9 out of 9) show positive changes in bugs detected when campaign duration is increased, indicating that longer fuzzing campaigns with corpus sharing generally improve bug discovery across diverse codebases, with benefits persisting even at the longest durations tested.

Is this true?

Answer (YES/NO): NO